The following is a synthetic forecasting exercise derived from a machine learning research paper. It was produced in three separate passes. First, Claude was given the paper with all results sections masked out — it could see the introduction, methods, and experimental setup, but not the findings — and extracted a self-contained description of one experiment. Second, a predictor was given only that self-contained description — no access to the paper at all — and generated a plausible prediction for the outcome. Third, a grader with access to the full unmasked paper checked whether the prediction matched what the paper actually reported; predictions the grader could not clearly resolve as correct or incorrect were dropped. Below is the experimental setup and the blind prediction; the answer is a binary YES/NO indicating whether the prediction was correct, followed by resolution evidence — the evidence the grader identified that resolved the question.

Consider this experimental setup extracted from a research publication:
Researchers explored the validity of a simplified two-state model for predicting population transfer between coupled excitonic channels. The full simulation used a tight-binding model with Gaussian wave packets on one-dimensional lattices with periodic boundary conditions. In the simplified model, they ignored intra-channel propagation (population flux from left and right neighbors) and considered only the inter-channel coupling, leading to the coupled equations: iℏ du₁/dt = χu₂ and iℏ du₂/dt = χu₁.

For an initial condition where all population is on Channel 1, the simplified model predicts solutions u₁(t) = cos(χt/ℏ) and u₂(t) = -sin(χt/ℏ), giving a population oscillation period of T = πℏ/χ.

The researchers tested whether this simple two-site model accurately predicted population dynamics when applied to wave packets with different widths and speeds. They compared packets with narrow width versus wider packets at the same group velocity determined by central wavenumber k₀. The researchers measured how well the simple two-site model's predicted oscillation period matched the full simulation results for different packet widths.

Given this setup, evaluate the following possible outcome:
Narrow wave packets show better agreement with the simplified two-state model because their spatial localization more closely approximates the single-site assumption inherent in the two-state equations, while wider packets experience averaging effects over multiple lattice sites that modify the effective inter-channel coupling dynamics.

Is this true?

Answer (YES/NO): NO